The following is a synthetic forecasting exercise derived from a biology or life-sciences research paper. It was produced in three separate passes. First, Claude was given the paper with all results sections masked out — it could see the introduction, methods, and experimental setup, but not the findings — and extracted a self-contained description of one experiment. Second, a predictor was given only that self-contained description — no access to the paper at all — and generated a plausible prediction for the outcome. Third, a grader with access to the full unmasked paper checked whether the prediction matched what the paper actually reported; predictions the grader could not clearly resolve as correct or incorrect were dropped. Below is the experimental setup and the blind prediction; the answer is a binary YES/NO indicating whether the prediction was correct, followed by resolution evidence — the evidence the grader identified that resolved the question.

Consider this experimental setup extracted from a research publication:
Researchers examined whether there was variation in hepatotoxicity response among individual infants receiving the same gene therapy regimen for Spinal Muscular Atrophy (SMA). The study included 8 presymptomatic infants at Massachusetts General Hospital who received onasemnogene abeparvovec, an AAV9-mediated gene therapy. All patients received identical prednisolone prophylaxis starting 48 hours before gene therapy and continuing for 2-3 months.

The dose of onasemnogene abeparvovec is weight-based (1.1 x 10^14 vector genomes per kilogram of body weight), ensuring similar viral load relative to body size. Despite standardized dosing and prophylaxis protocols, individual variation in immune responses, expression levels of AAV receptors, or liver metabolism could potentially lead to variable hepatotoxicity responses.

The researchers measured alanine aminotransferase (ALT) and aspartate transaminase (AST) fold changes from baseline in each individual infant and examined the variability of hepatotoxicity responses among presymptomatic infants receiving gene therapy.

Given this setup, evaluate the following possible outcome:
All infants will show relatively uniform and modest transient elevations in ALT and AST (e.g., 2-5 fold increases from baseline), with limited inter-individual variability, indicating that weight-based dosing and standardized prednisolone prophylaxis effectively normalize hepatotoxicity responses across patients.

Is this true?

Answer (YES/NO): NO